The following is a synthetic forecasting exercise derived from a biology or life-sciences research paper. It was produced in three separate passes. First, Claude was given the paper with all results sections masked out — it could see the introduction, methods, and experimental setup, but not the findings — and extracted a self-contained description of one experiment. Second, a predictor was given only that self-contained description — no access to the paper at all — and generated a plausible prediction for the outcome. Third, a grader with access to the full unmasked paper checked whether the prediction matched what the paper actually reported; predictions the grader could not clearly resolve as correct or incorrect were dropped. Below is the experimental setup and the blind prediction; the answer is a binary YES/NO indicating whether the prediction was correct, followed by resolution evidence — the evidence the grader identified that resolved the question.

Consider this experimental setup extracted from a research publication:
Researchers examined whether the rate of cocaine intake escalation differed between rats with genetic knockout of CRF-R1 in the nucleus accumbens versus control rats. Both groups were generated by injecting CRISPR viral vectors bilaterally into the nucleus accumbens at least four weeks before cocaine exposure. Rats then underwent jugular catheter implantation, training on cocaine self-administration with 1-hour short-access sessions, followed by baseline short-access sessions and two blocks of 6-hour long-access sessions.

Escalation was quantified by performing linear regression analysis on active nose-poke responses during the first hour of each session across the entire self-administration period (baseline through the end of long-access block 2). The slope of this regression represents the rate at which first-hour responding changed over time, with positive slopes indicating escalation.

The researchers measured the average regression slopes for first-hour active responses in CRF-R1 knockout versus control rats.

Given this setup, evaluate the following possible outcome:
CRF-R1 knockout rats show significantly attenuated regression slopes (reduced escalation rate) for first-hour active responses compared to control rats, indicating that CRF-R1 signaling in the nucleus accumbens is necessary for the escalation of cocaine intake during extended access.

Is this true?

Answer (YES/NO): NO